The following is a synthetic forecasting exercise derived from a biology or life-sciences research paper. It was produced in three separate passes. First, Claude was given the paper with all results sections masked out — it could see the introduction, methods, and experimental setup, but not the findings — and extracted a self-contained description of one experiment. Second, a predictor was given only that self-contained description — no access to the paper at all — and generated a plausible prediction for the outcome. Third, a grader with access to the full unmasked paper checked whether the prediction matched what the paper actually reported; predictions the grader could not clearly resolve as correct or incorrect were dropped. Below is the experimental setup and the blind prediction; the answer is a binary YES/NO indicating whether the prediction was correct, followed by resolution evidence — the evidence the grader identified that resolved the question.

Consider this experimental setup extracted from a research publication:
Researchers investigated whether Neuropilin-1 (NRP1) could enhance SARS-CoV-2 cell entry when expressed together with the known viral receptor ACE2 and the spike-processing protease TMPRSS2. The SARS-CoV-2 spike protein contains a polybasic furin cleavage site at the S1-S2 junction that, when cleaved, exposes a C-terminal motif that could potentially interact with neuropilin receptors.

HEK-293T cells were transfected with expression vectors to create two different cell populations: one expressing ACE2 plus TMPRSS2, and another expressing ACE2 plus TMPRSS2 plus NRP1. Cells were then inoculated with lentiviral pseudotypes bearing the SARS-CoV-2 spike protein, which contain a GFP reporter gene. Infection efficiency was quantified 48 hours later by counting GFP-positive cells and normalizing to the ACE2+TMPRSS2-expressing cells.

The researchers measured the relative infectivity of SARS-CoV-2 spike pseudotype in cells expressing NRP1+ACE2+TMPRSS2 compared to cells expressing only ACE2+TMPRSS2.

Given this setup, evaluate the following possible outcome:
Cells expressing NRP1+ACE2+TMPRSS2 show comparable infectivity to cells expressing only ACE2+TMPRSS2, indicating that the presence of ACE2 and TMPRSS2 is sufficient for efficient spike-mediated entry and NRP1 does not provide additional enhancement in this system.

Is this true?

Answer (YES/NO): NO